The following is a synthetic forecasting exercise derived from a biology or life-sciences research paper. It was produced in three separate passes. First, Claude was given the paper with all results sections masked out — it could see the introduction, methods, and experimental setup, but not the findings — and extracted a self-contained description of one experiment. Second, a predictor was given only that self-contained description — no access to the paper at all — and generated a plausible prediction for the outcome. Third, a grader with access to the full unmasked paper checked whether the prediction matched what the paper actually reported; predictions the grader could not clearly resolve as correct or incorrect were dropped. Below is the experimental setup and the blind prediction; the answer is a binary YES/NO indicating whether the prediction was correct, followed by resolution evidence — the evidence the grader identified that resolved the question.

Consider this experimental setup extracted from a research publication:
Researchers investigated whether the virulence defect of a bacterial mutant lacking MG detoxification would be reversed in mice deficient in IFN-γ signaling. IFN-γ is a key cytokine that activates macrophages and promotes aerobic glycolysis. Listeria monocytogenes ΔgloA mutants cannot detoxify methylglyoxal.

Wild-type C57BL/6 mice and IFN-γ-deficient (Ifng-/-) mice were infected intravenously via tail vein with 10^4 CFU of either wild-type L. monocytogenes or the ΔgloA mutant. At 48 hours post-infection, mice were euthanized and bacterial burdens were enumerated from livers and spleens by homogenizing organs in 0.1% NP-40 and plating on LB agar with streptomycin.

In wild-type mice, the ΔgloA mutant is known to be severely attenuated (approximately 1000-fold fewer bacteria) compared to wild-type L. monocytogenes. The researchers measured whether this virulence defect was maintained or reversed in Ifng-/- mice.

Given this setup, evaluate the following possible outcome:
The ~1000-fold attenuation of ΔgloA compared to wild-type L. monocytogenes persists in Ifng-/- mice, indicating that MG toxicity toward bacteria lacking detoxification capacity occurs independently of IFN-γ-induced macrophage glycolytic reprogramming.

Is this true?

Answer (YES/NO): NO